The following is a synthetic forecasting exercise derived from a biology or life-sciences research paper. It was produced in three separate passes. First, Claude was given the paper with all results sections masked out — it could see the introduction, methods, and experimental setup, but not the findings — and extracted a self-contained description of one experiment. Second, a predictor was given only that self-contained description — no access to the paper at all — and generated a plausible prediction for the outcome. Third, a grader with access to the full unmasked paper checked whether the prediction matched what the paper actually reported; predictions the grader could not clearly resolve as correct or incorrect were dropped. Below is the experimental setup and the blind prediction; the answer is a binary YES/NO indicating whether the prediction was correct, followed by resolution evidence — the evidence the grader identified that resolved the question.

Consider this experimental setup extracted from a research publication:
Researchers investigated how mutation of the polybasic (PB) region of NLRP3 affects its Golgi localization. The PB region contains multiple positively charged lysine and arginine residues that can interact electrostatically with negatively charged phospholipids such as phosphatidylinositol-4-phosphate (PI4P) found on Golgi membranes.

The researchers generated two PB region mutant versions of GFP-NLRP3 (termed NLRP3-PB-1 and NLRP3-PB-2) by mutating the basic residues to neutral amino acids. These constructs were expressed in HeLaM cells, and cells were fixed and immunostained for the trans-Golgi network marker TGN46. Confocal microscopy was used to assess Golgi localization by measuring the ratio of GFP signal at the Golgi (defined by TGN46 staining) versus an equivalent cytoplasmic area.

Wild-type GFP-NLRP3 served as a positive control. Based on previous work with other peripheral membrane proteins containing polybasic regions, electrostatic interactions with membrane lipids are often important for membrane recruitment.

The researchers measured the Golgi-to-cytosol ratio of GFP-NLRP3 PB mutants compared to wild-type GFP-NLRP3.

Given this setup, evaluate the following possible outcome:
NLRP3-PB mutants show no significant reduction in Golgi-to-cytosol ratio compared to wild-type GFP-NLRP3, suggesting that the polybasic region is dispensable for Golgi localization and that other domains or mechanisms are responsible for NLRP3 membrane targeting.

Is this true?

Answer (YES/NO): NO